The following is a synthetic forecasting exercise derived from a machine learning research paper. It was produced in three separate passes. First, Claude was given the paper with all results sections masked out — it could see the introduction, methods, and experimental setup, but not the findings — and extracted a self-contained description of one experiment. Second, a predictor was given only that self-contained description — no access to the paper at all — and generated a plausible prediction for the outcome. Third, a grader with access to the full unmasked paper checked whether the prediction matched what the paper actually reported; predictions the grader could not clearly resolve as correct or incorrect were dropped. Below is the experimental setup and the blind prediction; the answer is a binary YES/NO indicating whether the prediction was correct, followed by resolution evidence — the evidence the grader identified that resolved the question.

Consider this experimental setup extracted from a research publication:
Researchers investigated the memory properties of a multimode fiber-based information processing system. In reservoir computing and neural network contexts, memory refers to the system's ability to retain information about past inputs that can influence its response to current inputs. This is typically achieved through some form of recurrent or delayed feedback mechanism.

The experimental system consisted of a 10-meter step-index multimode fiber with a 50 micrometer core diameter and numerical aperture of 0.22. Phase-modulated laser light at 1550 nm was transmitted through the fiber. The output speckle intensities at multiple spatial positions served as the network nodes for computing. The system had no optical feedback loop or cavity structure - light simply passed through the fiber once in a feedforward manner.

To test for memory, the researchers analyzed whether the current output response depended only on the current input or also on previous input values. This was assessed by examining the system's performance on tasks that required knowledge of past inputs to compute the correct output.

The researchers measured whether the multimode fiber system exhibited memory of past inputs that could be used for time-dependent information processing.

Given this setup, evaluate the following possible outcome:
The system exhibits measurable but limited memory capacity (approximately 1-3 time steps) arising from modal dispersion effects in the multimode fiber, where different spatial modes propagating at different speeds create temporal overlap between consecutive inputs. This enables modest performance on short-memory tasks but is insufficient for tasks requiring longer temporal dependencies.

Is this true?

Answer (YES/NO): NO